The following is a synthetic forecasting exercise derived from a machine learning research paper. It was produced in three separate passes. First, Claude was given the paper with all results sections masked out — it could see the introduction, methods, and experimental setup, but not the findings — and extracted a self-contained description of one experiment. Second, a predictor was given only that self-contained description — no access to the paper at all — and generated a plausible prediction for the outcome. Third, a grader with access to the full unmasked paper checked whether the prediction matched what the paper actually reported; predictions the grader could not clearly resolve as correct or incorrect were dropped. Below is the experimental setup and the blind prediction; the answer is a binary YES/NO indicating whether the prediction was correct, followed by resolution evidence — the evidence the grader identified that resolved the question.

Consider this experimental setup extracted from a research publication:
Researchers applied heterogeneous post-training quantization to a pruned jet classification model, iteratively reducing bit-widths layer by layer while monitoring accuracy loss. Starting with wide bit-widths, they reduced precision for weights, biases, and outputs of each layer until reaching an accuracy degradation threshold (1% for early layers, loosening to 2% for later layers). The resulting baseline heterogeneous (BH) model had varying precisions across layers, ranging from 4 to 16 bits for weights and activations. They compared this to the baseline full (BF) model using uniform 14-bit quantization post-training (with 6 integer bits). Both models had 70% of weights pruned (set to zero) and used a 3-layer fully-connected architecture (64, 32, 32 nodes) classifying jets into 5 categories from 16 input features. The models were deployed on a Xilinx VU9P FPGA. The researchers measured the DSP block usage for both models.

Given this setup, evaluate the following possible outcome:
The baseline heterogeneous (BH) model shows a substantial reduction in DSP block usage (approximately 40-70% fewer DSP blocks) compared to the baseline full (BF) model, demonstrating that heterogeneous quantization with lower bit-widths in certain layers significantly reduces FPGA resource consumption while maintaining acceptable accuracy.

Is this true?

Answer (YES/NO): NO